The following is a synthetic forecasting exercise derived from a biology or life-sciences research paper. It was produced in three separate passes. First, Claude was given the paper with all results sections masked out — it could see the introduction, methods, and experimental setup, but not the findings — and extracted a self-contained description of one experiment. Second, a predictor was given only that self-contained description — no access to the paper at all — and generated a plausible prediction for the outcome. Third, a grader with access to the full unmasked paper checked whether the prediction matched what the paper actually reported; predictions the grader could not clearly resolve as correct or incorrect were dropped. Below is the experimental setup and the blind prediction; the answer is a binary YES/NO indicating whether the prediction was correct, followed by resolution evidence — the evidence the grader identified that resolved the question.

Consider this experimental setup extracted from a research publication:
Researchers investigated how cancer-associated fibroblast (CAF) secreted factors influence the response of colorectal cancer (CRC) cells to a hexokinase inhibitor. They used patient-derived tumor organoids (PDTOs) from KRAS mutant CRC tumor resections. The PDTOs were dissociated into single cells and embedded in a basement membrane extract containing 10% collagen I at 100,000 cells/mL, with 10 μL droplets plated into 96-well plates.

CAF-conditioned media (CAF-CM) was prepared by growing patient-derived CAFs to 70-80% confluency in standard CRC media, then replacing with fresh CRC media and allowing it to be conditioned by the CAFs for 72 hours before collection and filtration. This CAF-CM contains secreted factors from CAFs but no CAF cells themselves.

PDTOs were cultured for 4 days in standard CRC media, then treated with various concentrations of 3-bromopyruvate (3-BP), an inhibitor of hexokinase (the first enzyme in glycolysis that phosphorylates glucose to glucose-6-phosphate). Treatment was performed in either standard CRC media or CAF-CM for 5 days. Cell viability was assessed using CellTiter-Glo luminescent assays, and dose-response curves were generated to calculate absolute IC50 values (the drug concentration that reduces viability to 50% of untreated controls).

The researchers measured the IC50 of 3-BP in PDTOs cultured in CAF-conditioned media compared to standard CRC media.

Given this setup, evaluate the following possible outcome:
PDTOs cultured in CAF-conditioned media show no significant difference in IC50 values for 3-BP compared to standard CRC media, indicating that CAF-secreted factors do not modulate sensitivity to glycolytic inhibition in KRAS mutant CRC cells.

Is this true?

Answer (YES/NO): NO